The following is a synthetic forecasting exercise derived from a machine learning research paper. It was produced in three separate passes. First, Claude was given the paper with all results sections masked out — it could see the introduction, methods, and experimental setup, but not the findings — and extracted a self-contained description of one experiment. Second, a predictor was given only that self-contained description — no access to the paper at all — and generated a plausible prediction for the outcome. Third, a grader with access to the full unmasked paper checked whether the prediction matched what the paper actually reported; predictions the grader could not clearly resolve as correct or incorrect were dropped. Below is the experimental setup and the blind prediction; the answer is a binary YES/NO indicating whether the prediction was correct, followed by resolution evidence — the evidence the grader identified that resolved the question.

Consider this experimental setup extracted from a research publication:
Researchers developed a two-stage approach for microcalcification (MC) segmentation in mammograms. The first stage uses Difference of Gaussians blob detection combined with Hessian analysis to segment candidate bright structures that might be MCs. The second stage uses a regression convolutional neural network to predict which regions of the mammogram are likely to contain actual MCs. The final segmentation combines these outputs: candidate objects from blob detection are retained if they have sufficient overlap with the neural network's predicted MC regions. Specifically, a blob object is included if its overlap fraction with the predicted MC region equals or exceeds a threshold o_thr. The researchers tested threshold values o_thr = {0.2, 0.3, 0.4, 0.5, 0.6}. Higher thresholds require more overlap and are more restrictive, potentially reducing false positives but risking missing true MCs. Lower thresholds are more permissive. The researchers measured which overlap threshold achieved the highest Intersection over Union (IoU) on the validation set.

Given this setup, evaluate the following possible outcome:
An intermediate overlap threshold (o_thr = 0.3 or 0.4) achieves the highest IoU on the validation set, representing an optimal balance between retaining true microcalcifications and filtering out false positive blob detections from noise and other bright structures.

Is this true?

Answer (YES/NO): YES